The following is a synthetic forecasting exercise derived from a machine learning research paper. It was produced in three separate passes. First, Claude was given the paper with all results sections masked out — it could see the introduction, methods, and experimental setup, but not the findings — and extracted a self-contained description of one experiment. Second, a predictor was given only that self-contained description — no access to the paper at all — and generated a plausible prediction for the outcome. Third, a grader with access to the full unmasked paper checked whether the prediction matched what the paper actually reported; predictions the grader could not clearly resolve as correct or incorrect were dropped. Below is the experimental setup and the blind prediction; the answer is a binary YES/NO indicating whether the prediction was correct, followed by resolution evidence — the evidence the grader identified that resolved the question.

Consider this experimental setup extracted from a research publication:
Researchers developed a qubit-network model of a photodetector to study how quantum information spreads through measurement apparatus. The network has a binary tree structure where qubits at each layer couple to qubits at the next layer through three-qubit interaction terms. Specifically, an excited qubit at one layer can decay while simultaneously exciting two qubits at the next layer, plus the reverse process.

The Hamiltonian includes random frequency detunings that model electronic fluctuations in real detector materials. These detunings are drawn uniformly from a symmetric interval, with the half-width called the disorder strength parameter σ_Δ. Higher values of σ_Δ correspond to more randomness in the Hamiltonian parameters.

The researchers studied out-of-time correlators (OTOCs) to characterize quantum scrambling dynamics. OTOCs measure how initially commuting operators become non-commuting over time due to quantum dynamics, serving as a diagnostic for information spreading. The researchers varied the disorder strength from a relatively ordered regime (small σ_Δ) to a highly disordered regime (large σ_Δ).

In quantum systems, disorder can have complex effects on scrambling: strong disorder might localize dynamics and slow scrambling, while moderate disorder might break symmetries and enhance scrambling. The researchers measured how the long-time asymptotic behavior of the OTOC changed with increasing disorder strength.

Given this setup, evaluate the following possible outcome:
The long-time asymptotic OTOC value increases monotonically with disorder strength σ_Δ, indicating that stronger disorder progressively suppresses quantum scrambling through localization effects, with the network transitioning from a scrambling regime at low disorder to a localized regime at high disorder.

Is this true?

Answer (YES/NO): YES